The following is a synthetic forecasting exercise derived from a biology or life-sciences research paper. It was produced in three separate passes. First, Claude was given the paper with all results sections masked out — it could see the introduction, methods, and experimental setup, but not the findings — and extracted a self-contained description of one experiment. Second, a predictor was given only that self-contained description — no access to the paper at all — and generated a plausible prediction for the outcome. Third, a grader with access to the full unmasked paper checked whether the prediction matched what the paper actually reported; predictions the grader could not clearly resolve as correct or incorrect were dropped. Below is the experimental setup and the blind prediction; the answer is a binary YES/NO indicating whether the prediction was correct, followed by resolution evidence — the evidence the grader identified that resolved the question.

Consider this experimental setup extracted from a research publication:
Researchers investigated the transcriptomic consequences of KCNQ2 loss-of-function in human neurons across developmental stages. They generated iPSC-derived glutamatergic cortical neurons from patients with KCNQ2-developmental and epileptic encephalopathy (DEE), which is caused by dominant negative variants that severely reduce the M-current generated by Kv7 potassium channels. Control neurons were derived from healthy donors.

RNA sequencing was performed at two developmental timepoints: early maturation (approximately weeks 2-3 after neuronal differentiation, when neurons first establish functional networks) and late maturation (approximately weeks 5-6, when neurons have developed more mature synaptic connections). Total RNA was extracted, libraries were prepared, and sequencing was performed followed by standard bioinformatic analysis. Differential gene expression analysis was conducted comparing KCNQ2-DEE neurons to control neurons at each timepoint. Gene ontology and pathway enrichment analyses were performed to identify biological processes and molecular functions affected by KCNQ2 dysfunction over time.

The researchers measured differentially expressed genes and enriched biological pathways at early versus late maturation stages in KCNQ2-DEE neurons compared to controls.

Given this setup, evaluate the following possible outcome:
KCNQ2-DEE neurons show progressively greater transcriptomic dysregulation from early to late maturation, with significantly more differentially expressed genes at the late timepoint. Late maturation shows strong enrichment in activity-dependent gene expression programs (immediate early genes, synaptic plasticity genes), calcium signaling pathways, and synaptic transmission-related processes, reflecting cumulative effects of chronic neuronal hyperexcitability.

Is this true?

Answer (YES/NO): NO